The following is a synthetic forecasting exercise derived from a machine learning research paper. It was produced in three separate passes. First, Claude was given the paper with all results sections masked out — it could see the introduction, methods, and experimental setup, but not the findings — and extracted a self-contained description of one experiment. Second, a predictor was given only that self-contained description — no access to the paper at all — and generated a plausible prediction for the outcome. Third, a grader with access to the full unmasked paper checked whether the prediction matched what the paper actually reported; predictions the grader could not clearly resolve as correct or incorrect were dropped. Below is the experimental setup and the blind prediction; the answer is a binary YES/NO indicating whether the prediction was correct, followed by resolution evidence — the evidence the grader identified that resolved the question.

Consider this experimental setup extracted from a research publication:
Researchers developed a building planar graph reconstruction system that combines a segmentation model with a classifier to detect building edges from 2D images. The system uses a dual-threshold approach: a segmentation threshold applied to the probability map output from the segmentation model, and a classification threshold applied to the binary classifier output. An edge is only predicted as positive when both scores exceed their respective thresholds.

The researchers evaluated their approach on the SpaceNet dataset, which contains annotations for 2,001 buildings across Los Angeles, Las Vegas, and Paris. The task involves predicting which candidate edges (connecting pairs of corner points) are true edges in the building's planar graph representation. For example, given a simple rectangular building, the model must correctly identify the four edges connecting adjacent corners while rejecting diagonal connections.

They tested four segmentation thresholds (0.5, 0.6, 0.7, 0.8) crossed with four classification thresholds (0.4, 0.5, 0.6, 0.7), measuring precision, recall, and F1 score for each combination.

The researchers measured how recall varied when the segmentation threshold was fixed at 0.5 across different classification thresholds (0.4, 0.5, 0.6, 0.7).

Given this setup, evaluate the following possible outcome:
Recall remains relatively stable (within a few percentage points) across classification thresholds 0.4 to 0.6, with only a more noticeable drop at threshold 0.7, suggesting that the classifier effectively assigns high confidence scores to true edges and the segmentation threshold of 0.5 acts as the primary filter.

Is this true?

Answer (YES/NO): NO